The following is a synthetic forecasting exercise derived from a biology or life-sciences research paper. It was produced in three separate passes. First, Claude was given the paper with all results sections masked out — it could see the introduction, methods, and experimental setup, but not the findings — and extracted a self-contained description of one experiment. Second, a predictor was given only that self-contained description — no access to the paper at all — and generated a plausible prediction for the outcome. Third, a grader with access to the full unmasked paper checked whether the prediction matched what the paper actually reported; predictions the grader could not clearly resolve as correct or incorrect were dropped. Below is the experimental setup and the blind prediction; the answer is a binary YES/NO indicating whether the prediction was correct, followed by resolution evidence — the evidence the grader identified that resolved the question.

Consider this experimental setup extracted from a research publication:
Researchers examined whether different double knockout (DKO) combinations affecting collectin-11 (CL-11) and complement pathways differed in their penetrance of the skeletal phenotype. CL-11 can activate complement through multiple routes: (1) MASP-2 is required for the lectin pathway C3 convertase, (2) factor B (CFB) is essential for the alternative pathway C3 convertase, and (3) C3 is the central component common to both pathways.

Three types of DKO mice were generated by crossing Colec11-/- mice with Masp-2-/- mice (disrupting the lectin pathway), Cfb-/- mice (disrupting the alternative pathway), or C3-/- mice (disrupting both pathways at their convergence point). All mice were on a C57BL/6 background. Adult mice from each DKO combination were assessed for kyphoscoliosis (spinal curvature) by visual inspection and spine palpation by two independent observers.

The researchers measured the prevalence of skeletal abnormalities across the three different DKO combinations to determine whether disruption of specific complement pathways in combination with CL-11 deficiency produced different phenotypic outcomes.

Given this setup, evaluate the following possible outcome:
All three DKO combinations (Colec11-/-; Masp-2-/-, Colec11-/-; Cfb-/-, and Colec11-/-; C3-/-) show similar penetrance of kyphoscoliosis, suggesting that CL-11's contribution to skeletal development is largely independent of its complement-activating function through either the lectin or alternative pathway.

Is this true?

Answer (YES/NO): NO